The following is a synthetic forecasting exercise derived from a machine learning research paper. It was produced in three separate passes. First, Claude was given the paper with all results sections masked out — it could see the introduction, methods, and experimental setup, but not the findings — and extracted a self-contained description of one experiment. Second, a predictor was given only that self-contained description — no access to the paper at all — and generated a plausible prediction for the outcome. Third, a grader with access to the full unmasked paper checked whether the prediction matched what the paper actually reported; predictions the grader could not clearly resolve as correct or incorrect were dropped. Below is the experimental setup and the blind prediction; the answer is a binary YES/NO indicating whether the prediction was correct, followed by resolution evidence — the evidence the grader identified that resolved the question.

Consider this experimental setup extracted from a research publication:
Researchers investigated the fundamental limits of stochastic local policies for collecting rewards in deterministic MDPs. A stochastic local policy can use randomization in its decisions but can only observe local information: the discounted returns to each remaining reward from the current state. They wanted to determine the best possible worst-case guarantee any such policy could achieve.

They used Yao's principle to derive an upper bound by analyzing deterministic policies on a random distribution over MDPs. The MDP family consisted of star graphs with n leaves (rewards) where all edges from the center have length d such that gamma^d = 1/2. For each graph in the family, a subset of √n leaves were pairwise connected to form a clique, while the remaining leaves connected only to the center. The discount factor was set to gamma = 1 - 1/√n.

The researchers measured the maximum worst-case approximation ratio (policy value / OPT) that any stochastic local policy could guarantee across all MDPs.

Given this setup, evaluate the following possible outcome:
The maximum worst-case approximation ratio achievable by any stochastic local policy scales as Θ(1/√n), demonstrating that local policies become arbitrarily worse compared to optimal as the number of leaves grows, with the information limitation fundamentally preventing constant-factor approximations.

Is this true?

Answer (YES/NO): NO